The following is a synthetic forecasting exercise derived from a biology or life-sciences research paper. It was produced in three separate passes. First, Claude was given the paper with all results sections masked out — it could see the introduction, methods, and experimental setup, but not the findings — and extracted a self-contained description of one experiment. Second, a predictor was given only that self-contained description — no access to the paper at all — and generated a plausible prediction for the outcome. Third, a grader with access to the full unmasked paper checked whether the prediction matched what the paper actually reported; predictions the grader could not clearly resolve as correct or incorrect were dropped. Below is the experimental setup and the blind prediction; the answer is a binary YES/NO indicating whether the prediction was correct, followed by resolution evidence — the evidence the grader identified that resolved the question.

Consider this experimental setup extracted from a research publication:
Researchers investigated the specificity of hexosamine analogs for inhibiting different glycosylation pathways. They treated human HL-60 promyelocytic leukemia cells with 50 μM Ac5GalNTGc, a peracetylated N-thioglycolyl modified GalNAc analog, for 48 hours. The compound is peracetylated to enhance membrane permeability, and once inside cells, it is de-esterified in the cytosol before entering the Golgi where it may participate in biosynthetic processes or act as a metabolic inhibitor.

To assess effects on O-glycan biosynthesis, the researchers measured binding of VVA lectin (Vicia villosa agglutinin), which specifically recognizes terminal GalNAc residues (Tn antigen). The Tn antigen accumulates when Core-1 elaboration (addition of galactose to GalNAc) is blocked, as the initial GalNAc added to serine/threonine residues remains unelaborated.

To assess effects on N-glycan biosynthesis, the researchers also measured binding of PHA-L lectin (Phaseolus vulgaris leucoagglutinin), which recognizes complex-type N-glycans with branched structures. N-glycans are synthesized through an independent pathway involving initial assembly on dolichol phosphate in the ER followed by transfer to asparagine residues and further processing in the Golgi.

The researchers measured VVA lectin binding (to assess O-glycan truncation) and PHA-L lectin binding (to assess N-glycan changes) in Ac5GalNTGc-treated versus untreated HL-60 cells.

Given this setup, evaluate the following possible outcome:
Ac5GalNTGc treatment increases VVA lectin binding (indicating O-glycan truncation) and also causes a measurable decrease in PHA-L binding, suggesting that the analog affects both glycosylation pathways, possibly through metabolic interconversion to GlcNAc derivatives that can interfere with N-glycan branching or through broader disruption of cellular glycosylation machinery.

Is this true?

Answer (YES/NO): NO